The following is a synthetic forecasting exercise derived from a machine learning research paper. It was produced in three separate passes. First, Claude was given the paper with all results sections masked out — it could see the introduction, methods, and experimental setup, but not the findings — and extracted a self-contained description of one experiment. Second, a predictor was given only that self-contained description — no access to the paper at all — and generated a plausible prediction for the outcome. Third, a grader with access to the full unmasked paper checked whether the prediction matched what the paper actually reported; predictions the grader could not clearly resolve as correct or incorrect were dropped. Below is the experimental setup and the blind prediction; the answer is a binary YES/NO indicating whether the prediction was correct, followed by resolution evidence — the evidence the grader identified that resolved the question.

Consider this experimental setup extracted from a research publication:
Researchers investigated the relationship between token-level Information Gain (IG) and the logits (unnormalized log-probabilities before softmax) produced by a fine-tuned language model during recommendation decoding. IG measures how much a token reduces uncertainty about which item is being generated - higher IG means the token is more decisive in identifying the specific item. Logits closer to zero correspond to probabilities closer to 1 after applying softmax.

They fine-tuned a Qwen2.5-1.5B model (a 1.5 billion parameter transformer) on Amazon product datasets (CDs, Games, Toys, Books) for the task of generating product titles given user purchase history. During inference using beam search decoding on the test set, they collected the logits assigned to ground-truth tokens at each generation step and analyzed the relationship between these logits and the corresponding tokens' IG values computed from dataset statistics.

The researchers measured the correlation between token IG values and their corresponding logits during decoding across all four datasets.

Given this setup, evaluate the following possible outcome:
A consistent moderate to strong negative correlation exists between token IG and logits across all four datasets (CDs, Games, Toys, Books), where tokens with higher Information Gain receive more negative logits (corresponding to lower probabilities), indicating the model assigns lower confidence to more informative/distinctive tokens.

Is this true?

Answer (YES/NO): YES